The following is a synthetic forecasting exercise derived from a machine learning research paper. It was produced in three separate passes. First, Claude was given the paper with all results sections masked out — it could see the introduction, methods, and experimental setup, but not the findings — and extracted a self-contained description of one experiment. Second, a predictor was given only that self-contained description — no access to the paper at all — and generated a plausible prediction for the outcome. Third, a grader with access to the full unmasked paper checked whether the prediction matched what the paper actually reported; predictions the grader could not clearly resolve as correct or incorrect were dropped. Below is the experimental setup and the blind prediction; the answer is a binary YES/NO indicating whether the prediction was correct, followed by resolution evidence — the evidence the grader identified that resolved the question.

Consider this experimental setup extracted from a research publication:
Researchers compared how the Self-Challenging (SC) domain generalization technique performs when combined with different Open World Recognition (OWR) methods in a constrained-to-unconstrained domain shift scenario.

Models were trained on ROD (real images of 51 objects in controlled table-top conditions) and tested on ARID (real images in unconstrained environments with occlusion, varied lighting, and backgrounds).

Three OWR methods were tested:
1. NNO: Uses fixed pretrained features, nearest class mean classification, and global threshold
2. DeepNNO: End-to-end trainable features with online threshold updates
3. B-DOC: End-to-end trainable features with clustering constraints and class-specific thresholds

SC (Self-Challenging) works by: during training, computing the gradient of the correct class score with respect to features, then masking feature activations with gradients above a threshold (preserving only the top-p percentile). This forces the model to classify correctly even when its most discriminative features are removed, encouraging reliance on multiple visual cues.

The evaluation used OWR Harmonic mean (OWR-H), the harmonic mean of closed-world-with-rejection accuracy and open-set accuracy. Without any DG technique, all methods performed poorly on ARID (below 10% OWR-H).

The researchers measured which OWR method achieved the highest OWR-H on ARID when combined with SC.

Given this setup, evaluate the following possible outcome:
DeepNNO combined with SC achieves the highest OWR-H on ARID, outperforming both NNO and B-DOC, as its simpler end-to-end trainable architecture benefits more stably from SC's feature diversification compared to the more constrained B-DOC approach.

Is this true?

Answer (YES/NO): NO